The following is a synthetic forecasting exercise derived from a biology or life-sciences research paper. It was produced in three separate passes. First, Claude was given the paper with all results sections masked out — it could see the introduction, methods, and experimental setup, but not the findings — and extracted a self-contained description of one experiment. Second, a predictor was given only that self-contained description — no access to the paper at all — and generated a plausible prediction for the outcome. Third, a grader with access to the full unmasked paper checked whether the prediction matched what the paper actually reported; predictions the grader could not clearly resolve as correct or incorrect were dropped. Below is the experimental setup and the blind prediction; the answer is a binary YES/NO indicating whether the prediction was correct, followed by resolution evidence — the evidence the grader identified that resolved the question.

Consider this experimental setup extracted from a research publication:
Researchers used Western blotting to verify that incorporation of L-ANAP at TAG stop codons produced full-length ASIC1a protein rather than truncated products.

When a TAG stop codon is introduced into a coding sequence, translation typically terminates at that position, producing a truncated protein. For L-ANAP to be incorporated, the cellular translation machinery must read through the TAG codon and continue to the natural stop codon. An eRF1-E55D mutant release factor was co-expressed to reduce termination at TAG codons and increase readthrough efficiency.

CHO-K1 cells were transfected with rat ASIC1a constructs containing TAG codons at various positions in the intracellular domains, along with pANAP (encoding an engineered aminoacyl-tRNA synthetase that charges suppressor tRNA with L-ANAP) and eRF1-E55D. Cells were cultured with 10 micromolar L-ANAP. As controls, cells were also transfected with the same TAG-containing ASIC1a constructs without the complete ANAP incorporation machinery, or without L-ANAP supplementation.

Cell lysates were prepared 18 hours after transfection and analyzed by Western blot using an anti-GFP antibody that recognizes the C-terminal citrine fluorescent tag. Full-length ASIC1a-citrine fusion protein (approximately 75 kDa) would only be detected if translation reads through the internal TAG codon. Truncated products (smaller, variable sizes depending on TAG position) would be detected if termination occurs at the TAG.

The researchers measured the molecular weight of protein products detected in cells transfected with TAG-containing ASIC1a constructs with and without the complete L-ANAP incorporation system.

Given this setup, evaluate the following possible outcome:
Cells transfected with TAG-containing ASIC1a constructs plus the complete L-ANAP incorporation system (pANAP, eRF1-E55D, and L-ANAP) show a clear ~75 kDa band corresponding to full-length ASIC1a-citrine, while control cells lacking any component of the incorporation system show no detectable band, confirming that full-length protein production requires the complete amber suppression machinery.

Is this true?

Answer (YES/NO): NO